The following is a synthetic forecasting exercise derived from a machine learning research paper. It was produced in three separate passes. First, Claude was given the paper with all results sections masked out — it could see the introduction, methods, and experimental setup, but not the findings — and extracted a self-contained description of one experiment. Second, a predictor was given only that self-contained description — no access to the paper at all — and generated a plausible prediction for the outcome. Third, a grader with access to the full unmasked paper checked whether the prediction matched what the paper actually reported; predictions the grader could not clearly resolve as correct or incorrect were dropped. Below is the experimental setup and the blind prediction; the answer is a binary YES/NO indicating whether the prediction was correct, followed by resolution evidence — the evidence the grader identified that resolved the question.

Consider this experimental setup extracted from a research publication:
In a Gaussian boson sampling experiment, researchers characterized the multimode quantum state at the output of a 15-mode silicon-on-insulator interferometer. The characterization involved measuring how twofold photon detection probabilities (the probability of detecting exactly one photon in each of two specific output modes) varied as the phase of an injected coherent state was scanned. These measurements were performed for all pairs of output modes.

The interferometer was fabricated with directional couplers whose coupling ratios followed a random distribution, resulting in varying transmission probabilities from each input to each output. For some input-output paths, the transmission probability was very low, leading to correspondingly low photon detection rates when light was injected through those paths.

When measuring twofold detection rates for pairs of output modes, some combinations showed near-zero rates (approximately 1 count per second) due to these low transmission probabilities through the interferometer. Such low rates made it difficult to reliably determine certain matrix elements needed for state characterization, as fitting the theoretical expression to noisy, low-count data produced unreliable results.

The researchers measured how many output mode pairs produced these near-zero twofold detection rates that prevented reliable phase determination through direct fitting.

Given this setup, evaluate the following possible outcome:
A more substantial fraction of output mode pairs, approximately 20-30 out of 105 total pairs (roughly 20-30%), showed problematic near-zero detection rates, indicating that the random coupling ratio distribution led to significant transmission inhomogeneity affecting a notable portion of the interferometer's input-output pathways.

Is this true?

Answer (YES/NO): NO